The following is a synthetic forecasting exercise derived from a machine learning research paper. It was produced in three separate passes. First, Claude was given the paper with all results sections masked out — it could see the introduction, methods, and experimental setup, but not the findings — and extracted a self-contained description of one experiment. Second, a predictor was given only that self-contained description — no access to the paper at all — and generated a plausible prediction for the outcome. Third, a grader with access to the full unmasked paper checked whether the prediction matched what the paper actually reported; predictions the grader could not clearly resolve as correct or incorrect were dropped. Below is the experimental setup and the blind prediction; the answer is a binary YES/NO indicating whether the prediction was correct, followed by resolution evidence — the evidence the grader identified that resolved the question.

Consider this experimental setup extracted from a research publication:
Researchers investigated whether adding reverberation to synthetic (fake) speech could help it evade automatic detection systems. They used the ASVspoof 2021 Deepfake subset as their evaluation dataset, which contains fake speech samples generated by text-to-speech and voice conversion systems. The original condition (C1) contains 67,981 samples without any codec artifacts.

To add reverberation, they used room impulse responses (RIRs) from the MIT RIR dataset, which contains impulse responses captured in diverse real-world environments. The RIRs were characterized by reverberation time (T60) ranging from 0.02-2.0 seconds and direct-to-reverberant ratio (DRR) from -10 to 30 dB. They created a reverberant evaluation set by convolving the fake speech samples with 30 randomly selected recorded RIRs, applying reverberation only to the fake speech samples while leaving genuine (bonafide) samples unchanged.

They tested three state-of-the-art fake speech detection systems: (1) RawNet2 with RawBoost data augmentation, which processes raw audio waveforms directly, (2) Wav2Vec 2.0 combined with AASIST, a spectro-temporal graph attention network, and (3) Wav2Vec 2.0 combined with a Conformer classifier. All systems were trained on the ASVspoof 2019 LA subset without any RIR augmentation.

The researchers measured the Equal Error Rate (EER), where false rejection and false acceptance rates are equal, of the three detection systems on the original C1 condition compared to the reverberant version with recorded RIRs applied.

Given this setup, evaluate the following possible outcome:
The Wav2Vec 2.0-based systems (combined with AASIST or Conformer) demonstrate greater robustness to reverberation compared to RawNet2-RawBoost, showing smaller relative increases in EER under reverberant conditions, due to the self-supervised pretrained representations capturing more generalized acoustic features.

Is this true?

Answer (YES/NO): NO